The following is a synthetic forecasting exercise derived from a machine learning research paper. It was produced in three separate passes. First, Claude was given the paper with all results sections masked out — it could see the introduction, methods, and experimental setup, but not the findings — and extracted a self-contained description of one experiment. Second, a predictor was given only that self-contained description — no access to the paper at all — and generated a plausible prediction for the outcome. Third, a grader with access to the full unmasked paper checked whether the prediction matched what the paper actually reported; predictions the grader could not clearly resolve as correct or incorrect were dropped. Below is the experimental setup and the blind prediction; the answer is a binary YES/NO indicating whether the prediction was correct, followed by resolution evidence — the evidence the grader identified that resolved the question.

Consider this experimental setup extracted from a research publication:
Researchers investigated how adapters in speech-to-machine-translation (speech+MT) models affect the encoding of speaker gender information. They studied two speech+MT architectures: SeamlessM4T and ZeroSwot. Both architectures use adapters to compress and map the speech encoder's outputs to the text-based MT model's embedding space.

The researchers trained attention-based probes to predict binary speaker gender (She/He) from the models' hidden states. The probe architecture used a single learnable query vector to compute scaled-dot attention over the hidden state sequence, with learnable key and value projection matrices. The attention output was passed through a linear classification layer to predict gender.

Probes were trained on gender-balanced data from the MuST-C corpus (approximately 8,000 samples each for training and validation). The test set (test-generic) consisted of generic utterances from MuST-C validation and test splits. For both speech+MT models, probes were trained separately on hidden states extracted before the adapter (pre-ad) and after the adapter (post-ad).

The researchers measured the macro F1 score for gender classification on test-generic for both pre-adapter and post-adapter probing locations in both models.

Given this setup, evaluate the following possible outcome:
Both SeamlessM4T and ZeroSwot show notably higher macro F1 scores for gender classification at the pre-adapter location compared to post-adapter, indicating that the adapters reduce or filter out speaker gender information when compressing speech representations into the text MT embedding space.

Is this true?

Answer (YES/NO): YES